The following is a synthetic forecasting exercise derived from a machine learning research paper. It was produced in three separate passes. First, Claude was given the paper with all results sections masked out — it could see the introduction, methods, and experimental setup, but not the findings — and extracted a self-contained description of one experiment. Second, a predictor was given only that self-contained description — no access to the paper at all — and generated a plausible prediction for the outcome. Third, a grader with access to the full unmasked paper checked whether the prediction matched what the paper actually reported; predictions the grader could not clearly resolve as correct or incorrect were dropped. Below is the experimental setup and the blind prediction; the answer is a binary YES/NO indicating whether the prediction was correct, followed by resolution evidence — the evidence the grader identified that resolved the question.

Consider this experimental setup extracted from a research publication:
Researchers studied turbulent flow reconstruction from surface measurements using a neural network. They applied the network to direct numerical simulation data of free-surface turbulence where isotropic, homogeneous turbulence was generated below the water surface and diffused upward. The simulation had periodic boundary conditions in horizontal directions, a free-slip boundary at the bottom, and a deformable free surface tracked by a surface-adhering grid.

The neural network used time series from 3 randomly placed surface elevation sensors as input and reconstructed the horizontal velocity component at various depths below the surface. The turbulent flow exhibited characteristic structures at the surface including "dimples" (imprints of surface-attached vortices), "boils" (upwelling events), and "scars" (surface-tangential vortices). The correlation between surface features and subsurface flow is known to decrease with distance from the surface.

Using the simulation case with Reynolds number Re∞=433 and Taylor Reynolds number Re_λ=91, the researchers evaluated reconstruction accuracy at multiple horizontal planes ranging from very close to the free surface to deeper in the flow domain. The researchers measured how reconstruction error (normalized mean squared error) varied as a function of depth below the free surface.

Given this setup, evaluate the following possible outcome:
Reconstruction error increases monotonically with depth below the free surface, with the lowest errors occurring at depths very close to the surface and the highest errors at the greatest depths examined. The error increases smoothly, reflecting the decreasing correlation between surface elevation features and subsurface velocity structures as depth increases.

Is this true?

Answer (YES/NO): YES